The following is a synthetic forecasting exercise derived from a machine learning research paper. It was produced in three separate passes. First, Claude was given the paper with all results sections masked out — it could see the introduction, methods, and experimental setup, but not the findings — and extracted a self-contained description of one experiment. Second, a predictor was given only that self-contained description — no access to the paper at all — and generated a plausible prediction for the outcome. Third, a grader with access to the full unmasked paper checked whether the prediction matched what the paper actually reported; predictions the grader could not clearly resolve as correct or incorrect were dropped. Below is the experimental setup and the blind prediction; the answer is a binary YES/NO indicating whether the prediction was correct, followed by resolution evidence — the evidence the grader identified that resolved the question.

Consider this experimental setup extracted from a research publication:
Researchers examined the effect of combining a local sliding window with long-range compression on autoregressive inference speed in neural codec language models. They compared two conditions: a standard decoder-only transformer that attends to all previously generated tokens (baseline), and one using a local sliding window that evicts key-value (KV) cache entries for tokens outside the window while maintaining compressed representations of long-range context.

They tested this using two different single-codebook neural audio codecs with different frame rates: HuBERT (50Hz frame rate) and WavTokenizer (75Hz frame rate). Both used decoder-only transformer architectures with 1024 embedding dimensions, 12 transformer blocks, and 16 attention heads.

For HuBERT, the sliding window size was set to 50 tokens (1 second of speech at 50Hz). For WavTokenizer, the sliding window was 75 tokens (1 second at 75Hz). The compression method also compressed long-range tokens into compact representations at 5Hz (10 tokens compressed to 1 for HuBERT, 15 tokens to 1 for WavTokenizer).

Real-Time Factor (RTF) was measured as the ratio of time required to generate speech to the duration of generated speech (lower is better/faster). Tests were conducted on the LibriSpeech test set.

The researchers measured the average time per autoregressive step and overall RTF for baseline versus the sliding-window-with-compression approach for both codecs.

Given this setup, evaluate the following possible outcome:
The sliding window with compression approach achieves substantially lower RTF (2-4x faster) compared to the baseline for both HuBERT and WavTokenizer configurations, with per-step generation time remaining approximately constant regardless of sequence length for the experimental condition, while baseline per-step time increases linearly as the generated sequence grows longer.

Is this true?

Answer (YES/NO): NO